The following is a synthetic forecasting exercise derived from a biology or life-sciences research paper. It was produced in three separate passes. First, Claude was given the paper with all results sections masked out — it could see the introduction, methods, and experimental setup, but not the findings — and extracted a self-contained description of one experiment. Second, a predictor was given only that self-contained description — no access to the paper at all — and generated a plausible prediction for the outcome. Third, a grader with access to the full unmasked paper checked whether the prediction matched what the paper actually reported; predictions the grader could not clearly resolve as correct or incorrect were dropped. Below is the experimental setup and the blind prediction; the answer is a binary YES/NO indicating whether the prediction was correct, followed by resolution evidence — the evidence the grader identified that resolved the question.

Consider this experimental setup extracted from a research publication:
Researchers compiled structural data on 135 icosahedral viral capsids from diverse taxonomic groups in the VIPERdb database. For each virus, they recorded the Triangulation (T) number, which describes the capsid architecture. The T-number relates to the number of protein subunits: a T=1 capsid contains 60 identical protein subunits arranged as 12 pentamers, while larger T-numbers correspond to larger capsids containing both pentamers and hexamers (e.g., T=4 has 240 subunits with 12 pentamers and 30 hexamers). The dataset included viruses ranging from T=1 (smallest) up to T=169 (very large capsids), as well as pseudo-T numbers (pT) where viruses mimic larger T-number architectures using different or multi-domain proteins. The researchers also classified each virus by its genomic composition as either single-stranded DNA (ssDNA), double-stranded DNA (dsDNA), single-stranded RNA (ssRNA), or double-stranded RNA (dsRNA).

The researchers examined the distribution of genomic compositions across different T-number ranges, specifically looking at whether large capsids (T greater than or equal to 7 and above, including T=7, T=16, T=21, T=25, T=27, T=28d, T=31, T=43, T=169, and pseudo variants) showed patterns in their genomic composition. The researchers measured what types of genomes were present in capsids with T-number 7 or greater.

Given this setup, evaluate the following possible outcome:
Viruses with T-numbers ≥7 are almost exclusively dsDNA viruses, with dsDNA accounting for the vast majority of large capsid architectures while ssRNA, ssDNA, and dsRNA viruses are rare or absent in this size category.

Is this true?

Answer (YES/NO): YES